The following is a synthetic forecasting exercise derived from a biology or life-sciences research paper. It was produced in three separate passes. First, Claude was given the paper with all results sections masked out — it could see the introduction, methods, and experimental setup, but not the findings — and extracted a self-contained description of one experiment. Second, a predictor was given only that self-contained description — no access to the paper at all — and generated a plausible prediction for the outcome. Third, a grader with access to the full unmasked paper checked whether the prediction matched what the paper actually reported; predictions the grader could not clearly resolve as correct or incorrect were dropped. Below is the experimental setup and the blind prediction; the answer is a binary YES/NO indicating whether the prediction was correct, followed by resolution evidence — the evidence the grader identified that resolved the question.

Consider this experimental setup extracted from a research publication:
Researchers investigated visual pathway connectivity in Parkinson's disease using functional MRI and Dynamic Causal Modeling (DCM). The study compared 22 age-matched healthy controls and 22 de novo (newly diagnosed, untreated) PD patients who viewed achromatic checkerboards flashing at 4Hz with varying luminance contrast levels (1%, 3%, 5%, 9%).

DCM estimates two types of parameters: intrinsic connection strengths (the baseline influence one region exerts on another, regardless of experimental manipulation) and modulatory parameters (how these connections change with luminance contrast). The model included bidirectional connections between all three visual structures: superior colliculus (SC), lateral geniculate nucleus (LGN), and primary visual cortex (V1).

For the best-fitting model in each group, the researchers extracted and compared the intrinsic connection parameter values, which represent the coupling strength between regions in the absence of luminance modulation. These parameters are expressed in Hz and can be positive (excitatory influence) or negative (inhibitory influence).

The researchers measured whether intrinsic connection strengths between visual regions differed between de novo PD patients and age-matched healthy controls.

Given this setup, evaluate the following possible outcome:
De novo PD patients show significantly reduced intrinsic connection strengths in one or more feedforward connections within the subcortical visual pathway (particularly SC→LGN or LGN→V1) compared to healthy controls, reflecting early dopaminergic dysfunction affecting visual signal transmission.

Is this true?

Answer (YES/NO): NO